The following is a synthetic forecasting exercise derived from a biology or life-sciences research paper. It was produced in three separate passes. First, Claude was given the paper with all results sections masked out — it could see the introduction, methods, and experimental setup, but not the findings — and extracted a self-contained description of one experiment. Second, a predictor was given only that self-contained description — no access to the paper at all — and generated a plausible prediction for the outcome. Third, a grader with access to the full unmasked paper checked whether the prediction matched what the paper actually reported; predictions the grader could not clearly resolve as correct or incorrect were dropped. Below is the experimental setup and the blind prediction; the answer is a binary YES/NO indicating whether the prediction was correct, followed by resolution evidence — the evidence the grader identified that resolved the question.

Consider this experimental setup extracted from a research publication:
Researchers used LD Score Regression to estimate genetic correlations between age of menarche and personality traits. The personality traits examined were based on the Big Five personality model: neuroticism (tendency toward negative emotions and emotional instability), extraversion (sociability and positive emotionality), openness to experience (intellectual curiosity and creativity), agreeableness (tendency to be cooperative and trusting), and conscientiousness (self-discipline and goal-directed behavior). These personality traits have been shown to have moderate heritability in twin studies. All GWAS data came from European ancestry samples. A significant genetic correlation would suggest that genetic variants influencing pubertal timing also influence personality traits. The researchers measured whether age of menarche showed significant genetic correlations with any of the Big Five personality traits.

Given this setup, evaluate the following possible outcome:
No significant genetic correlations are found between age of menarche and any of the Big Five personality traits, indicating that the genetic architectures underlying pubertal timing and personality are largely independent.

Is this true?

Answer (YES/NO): YES